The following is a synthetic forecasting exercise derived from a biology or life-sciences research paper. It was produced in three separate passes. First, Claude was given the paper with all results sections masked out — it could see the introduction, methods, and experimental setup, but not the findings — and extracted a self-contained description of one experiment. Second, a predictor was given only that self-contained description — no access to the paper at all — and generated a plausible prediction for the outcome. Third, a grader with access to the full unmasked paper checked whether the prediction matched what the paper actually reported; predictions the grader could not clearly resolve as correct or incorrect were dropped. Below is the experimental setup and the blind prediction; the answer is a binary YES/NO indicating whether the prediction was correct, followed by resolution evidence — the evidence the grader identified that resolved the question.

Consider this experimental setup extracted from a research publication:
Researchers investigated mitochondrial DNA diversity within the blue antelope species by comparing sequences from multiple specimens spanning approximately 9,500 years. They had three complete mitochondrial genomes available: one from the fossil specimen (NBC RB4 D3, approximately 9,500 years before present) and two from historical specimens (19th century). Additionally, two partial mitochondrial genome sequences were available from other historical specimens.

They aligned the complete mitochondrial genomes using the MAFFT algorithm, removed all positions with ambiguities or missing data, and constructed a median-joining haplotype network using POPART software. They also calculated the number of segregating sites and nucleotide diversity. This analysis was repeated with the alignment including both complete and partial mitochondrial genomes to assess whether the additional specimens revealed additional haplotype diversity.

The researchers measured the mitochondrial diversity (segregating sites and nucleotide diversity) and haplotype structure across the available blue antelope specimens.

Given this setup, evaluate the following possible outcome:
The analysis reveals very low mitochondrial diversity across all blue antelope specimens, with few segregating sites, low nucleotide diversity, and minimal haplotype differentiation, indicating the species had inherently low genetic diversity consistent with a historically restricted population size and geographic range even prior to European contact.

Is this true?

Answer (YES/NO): YES